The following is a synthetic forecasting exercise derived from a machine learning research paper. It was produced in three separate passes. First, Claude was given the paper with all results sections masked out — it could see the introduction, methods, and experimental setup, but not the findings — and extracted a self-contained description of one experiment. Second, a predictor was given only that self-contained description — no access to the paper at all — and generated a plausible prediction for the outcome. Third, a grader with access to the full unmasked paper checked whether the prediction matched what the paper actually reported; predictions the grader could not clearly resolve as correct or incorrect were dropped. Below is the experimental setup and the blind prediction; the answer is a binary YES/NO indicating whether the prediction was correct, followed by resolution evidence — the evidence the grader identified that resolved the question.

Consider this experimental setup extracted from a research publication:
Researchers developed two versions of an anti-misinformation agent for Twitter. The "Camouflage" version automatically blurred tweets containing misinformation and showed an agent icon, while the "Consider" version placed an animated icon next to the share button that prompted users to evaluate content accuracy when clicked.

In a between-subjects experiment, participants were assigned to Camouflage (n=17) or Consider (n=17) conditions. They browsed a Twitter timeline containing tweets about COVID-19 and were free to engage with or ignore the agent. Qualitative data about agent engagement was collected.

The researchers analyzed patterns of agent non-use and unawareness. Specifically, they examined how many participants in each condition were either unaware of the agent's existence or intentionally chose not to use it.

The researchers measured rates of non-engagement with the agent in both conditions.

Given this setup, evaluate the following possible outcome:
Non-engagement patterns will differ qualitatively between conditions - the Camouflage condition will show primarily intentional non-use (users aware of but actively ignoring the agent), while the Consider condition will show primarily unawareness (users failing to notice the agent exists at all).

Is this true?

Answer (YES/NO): NO